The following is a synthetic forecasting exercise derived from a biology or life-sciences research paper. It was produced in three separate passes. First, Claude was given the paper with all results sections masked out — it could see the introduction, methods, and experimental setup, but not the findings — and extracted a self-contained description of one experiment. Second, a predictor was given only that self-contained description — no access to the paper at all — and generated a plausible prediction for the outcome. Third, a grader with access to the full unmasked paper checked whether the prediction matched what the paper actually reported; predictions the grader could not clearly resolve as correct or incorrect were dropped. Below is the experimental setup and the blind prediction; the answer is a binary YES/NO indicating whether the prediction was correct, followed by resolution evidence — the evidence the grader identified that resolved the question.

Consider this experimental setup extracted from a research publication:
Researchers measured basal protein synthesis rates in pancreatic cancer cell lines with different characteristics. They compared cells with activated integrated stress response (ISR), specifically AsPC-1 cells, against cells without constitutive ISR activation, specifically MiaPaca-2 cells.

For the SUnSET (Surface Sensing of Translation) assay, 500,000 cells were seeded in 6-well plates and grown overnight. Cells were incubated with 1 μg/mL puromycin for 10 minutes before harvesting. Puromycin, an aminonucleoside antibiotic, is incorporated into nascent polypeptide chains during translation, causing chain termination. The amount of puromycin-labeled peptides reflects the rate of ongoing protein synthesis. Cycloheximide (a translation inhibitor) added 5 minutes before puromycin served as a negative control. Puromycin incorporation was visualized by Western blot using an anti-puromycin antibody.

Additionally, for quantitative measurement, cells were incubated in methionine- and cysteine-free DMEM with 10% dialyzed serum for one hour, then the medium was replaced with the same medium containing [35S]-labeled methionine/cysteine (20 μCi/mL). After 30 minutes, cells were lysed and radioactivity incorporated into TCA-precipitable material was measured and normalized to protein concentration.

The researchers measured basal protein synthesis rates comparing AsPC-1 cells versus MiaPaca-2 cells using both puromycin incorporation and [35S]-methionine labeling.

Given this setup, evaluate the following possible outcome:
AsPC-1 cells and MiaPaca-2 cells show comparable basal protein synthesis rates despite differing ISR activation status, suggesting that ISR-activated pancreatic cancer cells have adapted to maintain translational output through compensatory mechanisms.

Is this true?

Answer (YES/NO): NO